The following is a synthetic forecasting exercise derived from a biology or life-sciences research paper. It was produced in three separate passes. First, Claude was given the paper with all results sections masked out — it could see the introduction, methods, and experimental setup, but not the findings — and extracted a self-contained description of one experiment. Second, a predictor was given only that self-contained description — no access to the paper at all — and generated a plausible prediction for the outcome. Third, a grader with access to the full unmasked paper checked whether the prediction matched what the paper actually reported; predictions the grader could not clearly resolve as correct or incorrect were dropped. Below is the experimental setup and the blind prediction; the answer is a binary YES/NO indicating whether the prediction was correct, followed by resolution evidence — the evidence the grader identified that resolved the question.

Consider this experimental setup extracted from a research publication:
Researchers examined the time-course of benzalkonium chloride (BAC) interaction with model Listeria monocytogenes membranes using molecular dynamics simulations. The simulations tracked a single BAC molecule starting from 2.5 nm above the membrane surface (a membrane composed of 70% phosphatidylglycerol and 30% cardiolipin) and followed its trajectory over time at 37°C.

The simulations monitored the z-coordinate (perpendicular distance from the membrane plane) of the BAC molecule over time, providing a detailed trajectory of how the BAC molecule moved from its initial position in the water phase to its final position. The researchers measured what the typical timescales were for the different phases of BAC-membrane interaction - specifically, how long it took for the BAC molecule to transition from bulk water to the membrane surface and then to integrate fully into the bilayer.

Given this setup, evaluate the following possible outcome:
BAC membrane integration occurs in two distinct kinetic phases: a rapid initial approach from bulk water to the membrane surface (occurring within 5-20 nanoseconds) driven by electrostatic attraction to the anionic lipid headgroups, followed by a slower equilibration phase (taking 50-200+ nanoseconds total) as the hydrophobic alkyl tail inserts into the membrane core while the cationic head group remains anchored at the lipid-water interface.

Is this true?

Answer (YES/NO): NO